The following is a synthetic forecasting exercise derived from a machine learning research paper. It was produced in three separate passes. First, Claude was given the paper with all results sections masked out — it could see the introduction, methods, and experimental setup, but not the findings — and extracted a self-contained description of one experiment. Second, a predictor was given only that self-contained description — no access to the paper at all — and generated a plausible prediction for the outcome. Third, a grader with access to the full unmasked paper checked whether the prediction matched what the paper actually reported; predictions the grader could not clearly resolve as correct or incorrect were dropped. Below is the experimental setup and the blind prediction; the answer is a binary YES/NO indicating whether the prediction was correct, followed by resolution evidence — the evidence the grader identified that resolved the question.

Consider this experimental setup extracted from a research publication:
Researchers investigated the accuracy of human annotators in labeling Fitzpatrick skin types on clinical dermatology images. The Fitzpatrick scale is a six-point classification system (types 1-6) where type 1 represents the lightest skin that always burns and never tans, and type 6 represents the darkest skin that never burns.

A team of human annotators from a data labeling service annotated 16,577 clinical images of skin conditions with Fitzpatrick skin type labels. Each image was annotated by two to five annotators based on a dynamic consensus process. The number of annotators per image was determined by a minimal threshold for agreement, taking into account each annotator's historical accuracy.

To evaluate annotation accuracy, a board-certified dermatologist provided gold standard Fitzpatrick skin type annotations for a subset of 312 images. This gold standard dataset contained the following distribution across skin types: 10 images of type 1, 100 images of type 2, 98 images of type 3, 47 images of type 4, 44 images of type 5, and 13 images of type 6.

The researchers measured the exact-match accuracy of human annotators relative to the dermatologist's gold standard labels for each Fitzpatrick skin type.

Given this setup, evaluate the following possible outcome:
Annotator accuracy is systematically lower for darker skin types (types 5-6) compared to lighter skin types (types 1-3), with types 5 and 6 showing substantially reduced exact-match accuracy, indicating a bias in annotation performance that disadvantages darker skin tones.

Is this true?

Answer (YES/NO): NO